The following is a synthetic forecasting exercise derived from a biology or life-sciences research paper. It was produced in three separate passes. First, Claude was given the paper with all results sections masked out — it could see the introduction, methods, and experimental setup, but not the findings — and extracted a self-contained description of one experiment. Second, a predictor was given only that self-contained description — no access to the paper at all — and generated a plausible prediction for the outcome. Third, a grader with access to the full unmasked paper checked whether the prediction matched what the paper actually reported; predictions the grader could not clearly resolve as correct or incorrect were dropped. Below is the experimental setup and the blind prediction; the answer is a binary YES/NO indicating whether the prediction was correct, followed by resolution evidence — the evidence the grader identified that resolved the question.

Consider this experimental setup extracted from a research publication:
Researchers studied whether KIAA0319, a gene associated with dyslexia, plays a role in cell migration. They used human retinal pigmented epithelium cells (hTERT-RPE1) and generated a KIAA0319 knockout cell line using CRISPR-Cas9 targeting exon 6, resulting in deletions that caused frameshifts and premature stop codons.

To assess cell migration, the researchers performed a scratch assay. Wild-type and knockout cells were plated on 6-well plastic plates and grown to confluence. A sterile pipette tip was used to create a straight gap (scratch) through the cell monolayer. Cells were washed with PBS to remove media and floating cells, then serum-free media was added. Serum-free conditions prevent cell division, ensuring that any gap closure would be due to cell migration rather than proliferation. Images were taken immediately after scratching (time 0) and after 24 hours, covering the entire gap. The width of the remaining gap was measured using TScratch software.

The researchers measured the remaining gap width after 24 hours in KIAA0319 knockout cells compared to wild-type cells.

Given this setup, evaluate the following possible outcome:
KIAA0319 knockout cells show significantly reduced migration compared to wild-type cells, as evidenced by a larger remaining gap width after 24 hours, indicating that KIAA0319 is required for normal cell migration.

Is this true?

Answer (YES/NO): NO